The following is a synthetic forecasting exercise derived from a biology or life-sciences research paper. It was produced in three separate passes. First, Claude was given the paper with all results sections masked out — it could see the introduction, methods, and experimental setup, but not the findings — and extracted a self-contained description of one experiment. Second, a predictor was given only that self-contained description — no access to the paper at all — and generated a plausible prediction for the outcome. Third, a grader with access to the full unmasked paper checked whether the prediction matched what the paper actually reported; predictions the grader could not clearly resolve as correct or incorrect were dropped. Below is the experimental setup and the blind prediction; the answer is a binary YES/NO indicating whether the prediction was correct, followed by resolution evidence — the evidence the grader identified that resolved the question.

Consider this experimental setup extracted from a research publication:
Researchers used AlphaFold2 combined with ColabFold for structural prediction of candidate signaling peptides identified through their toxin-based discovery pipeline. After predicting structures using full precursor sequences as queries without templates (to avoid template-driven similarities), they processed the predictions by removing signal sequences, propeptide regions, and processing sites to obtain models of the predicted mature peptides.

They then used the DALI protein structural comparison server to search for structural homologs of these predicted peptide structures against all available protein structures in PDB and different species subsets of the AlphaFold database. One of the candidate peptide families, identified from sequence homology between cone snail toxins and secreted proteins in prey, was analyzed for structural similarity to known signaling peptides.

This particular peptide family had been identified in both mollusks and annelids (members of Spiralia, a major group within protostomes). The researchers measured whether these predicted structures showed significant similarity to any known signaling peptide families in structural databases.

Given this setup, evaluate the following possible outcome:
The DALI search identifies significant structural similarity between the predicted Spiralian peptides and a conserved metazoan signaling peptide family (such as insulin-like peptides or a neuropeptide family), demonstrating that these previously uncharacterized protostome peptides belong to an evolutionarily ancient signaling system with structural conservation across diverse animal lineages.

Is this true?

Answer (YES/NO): NO